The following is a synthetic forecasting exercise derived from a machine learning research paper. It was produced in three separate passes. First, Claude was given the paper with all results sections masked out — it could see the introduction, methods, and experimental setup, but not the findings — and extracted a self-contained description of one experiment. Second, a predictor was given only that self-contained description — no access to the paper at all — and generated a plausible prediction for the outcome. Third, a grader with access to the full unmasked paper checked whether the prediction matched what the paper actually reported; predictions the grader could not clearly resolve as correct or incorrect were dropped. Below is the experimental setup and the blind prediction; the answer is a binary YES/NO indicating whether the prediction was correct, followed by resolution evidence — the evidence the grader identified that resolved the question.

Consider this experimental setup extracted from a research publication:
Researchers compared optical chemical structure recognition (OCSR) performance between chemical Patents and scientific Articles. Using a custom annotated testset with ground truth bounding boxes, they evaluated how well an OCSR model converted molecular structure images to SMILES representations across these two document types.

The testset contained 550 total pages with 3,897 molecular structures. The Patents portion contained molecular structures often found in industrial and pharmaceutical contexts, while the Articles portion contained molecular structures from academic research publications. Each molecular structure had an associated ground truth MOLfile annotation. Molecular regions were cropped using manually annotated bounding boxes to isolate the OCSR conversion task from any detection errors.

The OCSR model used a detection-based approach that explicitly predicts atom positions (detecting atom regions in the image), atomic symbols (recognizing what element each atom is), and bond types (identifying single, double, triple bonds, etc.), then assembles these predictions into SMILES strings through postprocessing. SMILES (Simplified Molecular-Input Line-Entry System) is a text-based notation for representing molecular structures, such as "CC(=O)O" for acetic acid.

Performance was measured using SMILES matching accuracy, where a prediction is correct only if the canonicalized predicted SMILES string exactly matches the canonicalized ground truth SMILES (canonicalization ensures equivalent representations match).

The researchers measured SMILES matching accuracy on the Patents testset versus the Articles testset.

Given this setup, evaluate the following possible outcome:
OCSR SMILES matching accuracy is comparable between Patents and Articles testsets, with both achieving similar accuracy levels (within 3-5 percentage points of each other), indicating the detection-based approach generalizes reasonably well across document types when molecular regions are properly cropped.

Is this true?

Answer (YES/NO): YES